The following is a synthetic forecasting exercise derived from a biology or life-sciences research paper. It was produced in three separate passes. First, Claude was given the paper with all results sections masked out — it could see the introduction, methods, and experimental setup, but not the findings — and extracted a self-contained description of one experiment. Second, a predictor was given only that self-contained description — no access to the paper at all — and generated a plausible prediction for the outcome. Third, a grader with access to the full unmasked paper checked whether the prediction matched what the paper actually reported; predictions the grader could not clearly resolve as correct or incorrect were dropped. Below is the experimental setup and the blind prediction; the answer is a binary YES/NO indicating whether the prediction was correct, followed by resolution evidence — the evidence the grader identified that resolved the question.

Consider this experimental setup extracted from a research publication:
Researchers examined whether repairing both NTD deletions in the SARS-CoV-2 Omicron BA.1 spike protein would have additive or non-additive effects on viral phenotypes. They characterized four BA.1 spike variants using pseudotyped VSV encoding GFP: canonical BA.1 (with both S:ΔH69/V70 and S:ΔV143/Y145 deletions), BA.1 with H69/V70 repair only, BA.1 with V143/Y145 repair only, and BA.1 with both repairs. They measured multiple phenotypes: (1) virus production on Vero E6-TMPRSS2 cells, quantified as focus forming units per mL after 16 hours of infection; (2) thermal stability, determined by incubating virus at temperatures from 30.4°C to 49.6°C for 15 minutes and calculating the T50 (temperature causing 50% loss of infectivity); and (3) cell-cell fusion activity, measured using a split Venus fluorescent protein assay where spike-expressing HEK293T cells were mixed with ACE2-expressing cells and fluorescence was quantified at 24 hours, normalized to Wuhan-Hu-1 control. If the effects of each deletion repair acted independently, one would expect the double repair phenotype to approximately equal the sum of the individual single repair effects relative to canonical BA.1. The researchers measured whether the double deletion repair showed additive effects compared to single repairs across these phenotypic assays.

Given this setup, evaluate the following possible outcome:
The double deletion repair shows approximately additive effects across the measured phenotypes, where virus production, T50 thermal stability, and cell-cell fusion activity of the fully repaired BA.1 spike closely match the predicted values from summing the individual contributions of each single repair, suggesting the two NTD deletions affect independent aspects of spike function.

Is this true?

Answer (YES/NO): NO